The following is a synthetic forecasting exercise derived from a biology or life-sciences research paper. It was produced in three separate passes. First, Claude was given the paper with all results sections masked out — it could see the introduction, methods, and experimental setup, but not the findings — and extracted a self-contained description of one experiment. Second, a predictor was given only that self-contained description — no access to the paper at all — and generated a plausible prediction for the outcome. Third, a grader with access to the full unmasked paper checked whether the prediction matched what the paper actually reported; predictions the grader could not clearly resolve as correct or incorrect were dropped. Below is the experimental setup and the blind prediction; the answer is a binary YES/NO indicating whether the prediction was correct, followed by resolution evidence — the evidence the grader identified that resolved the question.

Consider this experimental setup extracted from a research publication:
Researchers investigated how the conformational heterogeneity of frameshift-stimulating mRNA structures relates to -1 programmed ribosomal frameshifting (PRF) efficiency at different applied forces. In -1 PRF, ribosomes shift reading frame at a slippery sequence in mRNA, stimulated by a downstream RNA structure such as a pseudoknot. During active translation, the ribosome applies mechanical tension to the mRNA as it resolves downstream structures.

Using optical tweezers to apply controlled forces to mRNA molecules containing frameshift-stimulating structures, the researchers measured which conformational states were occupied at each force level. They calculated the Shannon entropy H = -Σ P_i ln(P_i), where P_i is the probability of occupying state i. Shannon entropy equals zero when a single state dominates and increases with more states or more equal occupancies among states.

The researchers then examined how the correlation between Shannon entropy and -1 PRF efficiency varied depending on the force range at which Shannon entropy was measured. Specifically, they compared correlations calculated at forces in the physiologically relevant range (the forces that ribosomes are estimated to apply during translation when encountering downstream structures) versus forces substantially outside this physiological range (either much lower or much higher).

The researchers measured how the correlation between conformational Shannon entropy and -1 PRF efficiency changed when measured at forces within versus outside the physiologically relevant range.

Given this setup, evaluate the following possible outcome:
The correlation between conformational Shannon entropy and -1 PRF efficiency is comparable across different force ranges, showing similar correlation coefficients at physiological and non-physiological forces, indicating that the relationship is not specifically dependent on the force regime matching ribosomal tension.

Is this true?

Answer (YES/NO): NO